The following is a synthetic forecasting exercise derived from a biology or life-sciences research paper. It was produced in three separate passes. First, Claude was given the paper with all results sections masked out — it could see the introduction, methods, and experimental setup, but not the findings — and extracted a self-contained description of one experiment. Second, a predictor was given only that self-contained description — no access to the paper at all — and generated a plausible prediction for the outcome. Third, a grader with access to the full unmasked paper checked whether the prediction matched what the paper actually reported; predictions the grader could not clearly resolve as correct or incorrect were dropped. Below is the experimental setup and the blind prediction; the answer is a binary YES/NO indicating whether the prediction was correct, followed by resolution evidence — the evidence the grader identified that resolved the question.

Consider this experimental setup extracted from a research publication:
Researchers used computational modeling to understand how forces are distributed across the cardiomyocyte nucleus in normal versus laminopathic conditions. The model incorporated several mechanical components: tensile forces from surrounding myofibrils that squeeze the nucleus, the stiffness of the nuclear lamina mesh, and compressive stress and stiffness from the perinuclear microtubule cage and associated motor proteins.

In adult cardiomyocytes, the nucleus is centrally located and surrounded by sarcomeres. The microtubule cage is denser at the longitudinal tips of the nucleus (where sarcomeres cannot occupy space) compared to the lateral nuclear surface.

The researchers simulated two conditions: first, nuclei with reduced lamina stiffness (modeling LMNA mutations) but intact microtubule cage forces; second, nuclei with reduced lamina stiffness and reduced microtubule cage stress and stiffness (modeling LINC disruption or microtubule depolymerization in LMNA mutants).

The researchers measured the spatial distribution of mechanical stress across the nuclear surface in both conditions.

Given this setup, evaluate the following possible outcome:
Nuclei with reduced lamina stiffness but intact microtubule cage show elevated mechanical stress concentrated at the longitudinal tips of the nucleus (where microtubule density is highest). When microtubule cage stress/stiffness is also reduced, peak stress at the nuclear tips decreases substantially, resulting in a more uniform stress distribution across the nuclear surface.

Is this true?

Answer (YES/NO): NO